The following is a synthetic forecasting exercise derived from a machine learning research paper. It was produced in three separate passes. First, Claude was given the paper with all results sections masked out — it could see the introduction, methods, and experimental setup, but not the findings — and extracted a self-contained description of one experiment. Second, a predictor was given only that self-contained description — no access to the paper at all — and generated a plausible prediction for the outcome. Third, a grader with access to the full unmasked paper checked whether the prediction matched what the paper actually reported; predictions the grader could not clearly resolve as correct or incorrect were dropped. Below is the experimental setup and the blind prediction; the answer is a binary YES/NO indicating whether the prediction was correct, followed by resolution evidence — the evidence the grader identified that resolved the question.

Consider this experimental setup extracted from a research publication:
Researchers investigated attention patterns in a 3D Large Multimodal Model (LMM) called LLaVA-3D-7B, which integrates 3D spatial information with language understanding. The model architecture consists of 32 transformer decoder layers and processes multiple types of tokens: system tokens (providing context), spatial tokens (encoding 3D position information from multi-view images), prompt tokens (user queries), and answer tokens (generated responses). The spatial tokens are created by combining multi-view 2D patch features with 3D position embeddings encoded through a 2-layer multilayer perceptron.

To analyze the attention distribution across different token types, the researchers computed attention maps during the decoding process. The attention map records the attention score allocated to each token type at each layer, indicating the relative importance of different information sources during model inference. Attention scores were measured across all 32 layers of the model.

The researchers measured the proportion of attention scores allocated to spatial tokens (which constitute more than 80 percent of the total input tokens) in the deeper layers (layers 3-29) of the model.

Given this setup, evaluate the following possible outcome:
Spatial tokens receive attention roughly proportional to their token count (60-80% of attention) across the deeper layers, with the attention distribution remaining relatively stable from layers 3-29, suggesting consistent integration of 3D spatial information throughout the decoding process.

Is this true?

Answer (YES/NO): NO